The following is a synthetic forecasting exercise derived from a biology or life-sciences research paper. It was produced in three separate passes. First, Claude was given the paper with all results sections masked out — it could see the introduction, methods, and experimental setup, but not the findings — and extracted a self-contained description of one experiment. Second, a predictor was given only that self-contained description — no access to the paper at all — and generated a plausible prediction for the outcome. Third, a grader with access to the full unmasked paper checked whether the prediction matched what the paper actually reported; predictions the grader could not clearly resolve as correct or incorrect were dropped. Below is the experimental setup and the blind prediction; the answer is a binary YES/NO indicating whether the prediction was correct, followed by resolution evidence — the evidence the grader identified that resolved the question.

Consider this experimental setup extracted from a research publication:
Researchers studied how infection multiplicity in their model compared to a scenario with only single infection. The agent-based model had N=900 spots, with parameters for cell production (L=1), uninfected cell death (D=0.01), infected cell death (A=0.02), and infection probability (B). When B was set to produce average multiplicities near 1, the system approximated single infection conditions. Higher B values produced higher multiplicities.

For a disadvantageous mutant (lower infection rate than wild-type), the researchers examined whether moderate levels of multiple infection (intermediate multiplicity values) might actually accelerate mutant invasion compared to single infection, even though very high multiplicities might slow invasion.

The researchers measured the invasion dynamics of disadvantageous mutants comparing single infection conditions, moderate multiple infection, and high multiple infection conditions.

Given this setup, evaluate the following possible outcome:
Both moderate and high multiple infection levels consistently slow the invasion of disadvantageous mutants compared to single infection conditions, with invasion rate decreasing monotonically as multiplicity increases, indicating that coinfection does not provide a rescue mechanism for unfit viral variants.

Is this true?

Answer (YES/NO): NO